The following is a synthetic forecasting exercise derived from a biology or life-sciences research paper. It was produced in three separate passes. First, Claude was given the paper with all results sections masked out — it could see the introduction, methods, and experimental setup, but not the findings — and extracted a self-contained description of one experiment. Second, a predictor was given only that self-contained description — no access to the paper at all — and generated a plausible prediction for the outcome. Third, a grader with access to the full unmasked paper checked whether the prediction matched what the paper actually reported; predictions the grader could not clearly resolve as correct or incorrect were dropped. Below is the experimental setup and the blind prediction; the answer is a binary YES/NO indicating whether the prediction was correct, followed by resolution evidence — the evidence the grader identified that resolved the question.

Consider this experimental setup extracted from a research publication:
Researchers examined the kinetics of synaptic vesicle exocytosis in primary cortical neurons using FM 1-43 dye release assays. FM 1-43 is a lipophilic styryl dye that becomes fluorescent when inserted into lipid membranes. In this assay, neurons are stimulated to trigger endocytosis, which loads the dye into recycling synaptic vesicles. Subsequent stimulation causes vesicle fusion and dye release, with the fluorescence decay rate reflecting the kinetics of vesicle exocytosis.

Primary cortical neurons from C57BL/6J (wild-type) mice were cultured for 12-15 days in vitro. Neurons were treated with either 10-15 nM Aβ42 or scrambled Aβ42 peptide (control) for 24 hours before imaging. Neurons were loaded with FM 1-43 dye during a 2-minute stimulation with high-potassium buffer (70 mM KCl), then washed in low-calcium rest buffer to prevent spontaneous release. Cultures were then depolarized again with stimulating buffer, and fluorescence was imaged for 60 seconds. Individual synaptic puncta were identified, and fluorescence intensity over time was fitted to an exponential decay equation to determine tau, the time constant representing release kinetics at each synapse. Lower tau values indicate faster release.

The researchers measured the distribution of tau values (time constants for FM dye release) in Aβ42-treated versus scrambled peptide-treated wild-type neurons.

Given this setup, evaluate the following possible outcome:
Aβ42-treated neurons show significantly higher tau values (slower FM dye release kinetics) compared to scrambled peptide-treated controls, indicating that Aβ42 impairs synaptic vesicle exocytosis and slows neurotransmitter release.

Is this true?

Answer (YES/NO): YES